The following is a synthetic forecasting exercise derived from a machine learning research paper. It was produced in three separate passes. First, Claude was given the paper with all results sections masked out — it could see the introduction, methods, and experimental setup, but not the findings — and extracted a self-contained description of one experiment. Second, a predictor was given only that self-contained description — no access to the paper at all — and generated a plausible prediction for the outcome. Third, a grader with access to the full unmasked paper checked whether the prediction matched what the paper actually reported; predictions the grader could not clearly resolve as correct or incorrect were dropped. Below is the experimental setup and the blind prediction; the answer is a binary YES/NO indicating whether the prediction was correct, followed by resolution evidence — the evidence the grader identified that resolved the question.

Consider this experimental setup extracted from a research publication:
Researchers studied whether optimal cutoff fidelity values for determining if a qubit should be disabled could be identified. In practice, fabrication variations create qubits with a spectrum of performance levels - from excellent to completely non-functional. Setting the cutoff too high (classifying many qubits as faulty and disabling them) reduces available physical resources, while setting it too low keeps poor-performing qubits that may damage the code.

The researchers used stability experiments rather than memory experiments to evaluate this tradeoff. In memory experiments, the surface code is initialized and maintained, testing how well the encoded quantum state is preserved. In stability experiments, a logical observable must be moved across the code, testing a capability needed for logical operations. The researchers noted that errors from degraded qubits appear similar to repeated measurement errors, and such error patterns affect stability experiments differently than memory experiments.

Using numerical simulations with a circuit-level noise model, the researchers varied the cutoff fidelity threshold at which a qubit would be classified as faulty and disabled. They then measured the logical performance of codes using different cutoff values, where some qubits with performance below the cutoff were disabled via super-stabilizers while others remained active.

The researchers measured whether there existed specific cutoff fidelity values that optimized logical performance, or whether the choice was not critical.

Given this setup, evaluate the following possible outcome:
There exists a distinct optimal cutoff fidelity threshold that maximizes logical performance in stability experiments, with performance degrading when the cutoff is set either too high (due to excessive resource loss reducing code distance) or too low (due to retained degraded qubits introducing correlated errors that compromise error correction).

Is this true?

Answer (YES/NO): NO